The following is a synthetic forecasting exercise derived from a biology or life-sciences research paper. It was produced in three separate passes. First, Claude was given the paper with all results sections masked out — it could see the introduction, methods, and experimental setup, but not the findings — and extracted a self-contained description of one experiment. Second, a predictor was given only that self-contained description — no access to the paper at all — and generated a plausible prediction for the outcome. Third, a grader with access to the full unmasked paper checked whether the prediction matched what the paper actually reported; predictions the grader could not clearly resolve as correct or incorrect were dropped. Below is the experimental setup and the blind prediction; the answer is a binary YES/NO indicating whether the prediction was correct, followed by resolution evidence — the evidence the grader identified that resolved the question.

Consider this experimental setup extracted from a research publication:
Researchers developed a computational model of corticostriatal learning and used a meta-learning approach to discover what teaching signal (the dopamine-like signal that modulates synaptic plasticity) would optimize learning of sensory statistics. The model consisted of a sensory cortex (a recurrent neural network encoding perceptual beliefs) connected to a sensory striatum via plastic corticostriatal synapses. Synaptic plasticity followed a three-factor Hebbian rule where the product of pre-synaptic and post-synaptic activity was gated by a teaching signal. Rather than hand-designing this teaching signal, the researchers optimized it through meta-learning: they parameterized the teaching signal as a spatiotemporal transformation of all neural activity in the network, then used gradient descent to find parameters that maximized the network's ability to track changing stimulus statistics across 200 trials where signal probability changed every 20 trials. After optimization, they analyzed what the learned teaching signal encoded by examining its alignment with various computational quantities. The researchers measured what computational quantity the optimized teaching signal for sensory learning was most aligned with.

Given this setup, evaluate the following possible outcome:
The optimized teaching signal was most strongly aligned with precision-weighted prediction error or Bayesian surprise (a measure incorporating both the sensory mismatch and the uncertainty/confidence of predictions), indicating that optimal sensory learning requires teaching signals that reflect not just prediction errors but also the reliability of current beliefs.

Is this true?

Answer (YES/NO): NO